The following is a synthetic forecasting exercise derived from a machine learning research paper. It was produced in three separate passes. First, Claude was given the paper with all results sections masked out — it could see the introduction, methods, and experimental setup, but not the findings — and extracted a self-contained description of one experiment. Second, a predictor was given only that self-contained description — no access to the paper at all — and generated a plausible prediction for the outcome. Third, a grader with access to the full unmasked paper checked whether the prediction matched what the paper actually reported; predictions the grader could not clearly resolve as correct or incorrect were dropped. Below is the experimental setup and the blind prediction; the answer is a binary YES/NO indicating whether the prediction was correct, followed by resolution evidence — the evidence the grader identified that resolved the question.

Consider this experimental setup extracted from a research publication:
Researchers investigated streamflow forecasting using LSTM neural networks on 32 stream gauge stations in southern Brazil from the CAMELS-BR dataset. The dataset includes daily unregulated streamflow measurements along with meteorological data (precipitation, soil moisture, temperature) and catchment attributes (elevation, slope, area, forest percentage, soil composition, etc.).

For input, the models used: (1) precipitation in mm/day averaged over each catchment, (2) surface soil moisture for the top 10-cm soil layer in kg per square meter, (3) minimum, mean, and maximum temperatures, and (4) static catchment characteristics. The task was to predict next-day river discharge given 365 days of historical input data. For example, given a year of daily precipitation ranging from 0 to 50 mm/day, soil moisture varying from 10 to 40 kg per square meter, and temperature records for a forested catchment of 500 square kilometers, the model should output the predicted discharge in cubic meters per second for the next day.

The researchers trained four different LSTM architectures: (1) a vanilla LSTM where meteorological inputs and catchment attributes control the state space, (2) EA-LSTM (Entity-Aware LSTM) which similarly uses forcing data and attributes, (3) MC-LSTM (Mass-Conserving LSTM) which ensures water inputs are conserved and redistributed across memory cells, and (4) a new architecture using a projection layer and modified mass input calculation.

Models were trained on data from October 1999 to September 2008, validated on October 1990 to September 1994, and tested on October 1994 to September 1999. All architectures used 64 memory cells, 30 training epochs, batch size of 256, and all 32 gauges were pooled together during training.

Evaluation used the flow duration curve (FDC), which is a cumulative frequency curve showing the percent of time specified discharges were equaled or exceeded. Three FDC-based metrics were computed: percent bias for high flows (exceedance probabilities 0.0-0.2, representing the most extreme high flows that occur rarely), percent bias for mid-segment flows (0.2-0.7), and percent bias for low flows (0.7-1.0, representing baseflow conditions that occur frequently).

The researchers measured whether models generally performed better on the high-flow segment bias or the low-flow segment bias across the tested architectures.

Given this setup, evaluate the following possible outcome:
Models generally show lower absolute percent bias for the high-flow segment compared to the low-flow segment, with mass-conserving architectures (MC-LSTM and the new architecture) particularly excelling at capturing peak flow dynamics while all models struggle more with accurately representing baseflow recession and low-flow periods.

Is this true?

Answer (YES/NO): NO